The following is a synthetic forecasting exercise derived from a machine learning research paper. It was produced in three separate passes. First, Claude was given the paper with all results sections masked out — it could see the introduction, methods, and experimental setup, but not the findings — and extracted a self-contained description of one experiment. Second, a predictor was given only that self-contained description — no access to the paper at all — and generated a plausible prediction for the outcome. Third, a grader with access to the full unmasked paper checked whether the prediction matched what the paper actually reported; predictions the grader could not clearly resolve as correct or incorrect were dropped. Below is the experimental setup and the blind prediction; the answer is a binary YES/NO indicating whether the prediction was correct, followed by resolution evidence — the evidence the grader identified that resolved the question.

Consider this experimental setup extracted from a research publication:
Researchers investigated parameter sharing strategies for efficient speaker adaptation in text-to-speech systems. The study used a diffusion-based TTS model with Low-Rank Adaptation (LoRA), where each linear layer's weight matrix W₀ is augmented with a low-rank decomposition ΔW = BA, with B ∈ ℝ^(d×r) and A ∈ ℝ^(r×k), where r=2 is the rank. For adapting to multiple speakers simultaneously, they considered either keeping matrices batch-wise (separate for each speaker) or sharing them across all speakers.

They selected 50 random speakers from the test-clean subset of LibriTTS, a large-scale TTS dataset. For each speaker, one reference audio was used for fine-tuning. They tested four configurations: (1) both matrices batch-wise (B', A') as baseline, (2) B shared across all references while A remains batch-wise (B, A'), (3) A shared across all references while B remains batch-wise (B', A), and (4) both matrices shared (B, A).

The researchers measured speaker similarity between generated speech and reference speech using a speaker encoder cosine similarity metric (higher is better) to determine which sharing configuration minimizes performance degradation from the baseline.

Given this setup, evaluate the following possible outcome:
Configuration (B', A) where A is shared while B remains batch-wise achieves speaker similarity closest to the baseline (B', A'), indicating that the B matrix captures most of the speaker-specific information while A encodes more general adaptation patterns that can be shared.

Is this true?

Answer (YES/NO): NO